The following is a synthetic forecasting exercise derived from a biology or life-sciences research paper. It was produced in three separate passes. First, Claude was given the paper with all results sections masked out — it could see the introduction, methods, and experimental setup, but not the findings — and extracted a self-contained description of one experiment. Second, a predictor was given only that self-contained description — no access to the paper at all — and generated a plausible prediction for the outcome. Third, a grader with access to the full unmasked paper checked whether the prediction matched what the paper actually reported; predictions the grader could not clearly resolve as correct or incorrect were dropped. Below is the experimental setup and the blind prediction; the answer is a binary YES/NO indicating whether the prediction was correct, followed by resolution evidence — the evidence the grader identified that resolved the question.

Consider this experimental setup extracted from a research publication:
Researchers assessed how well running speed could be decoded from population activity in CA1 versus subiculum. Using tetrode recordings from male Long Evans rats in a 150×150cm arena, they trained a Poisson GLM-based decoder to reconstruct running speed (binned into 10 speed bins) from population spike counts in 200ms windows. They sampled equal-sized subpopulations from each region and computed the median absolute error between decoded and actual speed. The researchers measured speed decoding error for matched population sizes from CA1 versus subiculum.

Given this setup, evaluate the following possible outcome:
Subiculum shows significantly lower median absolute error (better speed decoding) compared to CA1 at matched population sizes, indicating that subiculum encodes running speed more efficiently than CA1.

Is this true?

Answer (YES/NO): YES